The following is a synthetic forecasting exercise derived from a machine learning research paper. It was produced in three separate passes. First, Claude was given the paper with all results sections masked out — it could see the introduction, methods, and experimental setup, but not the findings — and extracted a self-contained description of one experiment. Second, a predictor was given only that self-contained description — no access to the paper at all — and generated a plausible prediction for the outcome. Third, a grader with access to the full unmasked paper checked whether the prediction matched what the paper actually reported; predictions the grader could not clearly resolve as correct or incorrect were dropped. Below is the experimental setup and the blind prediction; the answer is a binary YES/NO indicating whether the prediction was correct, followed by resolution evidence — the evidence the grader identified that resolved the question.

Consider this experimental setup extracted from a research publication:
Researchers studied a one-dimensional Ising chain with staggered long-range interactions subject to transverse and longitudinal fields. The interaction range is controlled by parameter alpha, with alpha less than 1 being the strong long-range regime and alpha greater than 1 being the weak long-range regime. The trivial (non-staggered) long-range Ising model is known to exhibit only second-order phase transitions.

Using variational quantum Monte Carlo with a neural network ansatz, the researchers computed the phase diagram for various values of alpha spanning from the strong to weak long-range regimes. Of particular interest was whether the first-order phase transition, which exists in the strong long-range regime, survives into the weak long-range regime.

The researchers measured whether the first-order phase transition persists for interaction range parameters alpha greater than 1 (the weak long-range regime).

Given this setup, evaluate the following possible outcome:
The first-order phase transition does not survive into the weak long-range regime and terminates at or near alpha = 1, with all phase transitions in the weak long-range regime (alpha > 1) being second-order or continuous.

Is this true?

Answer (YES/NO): NO